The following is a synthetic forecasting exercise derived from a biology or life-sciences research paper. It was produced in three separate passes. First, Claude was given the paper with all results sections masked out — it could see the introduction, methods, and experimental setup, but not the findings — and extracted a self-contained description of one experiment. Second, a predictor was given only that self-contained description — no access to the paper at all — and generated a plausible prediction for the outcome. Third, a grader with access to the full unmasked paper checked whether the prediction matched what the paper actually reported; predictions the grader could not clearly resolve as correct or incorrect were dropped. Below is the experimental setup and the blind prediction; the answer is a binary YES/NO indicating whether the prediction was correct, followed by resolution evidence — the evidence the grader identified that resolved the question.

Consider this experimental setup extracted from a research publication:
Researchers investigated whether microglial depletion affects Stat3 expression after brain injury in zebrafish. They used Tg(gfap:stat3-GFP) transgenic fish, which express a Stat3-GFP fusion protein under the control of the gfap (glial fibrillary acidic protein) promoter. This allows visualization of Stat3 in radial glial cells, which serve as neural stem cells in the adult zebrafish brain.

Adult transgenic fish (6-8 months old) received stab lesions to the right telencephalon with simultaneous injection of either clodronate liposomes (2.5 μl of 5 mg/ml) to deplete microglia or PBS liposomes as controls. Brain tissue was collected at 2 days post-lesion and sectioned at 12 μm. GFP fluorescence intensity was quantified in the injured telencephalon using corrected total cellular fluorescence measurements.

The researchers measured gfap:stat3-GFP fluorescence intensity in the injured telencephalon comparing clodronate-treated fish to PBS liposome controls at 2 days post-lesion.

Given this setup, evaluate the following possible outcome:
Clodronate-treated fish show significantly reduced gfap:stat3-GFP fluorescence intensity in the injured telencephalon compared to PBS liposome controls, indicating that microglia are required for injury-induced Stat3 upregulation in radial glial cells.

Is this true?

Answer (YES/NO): YES